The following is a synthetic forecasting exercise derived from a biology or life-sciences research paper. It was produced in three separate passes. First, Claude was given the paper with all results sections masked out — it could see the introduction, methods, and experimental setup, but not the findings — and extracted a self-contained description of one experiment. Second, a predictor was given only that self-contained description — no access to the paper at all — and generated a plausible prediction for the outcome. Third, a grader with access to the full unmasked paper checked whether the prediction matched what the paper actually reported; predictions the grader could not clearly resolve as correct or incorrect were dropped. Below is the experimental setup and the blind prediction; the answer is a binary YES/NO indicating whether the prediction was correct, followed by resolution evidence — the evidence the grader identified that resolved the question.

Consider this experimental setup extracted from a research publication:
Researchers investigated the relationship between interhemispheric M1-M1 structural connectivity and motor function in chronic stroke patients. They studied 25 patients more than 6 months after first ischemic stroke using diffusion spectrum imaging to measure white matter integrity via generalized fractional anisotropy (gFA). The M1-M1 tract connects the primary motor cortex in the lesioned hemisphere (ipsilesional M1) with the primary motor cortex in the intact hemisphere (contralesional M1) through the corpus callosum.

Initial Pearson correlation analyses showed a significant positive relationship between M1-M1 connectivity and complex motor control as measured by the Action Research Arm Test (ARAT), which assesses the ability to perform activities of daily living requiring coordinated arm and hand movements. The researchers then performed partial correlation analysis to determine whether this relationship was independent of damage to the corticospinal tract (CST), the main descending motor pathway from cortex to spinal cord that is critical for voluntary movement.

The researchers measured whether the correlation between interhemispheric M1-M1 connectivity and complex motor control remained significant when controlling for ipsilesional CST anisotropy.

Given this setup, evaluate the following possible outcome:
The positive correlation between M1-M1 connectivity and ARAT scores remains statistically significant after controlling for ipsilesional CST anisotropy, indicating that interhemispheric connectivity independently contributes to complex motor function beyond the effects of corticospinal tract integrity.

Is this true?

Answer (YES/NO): NO